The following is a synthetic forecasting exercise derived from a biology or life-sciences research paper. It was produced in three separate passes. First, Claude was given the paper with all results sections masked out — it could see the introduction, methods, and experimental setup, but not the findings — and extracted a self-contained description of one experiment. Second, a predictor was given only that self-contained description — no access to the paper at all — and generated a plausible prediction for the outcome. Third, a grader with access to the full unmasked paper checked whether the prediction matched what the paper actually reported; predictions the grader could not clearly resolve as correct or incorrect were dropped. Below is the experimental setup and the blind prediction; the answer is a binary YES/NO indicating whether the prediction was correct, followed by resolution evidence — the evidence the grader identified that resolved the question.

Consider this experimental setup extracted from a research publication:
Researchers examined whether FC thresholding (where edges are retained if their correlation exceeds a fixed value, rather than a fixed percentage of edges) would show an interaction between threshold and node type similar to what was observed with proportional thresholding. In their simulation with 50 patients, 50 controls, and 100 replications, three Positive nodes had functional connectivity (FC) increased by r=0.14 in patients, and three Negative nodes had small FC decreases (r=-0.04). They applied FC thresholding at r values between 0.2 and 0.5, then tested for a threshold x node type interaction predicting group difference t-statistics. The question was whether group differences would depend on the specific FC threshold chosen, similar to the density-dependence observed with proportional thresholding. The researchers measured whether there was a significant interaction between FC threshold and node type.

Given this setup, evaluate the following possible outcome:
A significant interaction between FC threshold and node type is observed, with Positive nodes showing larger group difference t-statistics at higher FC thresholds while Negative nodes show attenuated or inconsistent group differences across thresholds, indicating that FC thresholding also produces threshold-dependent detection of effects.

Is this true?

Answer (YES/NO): NO